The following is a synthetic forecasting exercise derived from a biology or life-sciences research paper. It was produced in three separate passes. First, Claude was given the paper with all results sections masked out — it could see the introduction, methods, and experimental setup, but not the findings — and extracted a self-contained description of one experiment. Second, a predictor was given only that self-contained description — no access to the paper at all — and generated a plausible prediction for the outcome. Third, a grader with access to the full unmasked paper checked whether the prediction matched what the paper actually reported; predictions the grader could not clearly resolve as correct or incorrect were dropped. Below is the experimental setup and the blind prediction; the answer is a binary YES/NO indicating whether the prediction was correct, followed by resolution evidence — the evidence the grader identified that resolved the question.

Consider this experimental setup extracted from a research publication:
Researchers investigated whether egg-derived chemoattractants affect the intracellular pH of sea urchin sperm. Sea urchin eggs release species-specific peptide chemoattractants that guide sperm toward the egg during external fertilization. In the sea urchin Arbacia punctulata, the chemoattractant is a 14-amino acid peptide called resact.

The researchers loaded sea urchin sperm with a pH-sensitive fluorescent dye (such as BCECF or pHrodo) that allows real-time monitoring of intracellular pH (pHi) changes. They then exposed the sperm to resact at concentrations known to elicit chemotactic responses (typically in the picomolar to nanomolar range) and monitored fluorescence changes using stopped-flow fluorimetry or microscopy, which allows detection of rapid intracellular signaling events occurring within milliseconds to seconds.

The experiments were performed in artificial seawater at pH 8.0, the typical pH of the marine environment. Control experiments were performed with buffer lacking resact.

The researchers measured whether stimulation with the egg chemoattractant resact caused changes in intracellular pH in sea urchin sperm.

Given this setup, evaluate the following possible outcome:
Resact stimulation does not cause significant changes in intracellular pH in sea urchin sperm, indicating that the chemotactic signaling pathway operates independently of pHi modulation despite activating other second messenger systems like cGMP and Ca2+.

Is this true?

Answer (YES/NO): NO